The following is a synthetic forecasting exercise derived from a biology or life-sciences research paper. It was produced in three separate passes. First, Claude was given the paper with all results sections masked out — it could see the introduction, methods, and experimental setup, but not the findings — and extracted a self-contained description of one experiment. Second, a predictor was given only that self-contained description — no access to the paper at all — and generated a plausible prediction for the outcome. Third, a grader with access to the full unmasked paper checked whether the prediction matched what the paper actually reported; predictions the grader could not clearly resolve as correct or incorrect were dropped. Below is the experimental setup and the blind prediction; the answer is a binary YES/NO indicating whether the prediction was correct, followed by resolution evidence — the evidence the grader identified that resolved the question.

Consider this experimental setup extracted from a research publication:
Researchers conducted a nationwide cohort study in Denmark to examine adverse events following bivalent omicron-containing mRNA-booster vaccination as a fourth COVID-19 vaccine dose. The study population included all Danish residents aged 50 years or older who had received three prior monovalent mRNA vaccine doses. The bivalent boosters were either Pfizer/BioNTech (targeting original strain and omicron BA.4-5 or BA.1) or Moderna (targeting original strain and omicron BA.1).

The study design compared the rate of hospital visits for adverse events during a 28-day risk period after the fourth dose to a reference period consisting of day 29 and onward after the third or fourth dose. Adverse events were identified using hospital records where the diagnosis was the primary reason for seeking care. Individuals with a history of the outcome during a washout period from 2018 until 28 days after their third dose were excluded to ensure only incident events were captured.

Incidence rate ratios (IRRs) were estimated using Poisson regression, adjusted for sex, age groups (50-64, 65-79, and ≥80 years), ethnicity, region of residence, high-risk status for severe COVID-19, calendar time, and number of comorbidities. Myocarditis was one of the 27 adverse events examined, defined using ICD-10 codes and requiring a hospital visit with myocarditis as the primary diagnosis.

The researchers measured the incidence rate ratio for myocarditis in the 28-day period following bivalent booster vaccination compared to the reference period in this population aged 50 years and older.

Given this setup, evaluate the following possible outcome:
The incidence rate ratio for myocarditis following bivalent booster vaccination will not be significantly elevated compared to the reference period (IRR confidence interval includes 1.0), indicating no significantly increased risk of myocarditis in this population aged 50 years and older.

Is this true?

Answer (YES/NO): NO